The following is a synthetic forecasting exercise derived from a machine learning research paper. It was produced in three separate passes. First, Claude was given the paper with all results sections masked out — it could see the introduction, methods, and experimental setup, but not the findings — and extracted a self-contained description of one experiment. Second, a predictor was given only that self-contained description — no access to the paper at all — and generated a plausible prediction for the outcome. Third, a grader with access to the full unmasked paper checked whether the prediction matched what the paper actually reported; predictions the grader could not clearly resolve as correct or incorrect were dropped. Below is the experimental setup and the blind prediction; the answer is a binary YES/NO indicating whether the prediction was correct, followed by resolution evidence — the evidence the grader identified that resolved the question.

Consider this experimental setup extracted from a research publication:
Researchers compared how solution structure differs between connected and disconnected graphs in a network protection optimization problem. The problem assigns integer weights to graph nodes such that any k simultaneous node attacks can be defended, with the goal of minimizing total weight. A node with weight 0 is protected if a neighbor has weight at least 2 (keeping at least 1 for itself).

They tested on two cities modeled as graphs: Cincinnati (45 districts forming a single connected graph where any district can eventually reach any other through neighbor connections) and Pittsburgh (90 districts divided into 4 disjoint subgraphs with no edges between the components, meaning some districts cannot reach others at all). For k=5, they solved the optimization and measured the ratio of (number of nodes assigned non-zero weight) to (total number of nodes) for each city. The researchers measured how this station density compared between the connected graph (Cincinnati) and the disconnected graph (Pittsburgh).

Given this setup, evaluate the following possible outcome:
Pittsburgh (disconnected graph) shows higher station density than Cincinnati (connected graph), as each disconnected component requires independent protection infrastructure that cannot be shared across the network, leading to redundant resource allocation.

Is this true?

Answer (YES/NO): NO